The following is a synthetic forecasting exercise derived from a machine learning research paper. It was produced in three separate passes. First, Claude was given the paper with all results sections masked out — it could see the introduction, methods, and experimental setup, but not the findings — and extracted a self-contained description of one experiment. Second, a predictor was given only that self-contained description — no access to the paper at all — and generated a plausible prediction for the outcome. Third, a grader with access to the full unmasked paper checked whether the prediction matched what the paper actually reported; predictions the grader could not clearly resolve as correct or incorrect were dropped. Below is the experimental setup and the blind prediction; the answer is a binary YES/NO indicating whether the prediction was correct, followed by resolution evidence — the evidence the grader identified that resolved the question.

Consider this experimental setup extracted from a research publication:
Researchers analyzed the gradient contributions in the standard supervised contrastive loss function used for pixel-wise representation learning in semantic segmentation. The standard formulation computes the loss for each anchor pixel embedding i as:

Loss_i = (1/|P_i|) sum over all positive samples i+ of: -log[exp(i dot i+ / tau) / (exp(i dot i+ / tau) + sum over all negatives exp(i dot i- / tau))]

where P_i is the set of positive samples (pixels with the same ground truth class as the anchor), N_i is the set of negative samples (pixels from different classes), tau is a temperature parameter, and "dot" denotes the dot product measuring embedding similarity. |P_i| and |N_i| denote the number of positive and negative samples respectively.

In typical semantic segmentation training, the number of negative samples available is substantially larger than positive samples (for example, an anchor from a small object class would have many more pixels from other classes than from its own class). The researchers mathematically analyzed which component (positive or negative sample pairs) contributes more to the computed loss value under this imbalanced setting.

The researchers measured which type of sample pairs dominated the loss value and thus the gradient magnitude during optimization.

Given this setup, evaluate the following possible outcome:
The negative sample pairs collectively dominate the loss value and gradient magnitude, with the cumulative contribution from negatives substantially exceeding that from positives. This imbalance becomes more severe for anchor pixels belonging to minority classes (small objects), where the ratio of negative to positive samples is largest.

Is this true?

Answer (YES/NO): NO